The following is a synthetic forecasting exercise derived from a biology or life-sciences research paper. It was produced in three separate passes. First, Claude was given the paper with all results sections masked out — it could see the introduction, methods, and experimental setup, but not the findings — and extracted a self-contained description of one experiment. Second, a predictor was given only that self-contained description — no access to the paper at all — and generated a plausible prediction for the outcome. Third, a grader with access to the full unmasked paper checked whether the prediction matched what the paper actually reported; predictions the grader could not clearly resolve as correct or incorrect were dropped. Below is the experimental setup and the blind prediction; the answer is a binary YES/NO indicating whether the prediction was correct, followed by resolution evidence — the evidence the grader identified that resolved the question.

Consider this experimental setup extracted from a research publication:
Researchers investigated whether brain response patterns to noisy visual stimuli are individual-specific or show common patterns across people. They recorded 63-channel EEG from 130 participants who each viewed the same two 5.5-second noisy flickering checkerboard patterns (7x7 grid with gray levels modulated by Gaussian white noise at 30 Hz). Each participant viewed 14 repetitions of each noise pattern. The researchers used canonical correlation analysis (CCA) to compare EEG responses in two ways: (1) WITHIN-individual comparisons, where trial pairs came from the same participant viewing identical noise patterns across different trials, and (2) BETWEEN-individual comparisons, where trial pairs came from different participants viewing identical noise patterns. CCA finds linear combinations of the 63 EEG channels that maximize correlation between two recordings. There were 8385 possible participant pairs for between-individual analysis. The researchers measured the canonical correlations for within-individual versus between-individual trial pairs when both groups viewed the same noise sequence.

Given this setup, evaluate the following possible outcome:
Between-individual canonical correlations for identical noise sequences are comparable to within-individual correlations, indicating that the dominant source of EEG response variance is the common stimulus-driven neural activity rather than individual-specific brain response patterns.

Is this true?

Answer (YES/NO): NO